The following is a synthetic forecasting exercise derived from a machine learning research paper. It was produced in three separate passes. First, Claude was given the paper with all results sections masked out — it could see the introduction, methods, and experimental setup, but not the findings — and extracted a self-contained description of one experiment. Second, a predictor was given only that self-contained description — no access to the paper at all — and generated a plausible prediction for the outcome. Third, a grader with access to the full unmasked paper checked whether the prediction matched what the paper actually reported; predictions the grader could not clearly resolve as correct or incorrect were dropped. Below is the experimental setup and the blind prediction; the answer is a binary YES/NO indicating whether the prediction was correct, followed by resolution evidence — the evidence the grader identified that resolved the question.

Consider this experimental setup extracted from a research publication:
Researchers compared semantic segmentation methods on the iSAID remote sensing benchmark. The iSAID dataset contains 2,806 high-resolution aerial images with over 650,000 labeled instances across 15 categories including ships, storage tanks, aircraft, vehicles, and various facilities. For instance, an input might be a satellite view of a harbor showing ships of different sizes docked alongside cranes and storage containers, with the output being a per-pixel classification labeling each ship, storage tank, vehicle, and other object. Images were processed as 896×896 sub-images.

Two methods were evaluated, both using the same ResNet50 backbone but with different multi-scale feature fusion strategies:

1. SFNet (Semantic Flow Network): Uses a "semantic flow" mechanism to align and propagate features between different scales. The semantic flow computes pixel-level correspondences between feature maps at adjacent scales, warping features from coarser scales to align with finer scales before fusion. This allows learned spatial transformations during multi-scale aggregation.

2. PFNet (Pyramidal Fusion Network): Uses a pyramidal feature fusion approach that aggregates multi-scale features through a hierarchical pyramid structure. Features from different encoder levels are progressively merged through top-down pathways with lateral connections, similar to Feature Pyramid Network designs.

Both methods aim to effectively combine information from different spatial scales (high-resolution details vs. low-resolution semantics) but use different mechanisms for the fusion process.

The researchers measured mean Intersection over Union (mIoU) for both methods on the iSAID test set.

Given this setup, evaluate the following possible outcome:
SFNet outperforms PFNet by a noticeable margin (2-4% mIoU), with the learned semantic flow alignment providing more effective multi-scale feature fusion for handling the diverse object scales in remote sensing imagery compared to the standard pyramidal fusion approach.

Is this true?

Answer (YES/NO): NO